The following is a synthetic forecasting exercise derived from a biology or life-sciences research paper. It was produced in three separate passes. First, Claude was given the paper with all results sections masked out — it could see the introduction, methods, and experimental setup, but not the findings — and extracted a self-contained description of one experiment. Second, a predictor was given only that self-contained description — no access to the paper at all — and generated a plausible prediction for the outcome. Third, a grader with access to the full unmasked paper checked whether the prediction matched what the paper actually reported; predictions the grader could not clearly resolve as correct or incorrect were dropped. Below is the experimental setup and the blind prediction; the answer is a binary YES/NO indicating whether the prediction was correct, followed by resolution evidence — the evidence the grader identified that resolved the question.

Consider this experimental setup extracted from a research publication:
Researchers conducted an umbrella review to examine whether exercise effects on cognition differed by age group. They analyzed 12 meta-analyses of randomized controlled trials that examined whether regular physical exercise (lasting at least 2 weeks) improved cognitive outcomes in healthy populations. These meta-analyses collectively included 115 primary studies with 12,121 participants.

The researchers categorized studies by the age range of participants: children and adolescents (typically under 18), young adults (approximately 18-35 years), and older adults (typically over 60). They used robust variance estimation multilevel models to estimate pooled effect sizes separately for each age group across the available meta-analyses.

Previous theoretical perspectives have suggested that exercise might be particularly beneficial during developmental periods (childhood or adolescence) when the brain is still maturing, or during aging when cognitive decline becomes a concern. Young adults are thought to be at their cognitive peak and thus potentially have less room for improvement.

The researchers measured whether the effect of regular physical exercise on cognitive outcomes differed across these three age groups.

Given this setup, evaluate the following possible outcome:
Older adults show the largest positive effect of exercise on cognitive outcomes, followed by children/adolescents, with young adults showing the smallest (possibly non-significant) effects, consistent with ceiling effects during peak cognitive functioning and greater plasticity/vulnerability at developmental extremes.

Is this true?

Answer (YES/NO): NO